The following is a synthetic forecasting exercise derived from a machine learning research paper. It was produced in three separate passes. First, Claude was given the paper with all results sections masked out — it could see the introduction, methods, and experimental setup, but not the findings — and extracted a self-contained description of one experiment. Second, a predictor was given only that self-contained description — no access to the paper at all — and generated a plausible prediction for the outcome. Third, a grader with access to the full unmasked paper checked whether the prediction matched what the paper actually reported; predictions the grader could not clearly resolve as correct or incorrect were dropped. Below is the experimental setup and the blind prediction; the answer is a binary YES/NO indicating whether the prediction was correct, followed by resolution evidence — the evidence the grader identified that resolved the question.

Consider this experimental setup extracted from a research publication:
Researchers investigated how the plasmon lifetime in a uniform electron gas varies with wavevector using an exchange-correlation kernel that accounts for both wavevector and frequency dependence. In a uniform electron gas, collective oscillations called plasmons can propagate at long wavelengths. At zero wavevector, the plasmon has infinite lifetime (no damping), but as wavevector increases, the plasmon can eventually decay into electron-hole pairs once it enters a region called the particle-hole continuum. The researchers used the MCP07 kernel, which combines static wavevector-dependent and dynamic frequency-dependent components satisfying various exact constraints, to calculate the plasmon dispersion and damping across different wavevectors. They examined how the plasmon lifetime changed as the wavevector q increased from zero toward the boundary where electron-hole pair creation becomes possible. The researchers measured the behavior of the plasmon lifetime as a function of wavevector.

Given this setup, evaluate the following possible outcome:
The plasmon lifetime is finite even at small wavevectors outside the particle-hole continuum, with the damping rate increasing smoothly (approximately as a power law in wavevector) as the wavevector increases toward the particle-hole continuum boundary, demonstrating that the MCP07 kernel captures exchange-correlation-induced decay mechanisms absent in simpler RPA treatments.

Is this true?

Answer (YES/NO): NO